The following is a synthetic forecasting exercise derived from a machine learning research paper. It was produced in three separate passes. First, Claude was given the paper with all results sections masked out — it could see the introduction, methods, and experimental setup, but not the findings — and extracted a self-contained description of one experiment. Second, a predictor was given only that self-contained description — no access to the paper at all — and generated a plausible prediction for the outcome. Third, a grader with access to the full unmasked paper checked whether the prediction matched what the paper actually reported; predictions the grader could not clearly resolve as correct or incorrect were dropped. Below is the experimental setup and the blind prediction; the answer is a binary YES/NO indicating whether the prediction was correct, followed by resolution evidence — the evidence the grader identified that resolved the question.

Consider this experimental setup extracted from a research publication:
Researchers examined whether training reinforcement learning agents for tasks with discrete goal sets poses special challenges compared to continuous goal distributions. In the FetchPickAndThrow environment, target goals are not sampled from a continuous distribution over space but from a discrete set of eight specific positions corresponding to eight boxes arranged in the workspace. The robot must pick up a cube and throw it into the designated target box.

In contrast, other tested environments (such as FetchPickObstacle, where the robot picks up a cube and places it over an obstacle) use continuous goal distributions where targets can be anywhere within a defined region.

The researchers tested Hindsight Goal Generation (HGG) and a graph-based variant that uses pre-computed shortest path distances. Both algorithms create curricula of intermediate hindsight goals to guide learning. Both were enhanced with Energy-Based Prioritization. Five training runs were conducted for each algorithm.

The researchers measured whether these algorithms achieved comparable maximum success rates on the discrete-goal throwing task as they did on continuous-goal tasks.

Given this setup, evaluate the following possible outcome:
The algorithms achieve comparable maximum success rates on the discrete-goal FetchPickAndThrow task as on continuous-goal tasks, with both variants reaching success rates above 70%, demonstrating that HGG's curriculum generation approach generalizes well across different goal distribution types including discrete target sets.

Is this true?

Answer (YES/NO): NO